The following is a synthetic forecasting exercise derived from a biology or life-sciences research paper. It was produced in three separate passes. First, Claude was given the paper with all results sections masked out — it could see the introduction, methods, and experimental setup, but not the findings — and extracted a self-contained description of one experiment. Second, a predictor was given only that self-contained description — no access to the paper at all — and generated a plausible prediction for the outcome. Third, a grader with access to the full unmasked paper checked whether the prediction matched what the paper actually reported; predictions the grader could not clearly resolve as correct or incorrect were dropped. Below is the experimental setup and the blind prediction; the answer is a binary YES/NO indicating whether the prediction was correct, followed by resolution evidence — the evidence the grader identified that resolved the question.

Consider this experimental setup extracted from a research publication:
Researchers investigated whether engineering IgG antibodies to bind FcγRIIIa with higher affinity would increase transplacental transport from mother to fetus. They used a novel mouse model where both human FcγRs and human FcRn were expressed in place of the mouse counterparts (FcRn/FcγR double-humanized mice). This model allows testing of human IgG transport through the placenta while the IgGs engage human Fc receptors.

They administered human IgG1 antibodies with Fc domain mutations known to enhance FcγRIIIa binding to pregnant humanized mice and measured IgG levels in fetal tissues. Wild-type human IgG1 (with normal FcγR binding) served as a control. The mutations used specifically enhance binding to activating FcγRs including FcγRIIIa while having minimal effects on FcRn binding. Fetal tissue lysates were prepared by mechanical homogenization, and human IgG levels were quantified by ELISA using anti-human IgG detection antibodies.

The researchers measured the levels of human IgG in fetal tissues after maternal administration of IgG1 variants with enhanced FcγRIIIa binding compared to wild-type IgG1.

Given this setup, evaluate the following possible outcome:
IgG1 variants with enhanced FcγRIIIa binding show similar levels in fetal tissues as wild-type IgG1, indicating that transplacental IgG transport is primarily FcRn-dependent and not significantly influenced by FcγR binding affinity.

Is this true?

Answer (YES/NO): YES